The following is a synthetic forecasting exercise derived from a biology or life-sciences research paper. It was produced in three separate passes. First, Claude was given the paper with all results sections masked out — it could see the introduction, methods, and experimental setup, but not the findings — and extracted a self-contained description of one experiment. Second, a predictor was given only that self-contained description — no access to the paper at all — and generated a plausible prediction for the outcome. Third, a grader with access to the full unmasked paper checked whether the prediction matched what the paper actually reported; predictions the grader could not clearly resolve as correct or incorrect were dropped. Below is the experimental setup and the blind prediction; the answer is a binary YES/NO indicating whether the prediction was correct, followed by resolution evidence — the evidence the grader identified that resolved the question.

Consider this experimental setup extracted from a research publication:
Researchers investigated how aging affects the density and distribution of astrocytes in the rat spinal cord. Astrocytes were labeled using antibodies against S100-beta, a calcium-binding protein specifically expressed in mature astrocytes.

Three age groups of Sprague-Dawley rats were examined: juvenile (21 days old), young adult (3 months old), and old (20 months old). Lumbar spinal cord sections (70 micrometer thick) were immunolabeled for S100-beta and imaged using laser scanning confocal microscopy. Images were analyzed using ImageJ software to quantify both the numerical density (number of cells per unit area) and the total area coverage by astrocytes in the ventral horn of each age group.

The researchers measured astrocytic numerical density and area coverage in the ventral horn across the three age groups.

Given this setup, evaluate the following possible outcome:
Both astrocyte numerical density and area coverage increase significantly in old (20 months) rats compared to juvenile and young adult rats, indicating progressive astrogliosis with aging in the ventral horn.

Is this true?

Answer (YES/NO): NO